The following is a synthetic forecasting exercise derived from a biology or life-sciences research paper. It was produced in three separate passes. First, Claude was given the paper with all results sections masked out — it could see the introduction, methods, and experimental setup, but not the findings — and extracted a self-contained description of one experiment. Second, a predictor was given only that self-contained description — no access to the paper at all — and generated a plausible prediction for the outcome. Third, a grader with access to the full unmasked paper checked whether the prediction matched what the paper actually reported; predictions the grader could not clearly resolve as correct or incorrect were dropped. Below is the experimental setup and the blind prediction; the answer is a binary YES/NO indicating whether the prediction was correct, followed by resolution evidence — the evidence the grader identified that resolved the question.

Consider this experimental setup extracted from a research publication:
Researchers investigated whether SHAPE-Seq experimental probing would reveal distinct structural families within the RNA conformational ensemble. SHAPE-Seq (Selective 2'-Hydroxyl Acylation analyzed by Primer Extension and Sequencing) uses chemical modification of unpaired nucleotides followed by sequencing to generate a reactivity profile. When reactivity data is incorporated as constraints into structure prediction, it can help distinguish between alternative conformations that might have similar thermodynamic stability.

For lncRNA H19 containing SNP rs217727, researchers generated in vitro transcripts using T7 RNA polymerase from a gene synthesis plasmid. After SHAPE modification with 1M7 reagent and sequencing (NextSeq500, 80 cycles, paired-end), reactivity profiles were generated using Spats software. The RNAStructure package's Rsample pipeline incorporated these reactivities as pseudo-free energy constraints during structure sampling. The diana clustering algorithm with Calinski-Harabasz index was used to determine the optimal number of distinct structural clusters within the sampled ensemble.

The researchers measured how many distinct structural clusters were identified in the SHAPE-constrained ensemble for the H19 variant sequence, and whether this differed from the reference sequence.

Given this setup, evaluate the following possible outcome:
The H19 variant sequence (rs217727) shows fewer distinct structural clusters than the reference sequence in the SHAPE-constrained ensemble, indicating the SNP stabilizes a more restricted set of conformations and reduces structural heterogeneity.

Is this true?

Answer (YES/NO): NO